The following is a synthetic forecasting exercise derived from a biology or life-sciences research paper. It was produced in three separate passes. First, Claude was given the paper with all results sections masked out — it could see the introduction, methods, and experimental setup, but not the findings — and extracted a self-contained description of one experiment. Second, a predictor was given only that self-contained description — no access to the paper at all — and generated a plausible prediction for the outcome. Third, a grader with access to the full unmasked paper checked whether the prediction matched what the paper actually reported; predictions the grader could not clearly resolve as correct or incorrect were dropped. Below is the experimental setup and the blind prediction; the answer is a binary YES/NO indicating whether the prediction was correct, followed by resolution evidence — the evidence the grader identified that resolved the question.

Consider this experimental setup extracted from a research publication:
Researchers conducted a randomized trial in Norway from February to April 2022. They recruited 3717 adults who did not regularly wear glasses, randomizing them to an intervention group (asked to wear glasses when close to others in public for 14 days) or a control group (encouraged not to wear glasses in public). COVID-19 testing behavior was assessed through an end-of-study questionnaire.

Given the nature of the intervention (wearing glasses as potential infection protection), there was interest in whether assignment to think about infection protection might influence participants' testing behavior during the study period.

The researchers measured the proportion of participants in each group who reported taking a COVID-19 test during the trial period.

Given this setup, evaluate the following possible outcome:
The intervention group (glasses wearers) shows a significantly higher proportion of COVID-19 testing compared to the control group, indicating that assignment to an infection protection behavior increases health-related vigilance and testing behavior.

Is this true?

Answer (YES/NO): NO